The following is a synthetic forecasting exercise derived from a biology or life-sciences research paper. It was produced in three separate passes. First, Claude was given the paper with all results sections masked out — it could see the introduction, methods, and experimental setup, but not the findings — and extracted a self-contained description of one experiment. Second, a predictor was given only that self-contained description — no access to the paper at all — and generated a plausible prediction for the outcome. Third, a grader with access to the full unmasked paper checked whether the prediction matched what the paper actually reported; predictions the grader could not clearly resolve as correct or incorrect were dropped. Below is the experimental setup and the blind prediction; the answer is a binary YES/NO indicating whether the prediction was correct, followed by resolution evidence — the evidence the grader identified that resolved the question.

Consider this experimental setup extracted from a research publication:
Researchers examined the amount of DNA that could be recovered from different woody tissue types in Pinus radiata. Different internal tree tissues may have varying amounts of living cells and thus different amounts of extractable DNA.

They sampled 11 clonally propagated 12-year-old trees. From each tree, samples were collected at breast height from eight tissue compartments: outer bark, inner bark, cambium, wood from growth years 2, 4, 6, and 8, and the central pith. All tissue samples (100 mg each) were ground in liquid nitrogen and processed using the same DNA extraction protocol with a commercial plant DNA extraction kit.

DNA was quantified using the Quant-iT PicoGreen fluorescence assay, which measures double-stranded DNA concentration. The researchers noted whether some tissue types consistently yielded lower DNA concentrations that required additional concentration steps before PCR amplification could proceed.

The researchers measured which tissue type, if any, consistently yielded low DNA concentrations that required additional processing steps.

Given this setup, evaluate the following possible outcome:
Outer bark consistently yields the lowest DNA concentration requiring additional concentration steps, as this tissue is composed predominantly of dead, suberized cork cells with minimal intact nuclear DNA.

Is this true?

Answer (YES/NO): NO